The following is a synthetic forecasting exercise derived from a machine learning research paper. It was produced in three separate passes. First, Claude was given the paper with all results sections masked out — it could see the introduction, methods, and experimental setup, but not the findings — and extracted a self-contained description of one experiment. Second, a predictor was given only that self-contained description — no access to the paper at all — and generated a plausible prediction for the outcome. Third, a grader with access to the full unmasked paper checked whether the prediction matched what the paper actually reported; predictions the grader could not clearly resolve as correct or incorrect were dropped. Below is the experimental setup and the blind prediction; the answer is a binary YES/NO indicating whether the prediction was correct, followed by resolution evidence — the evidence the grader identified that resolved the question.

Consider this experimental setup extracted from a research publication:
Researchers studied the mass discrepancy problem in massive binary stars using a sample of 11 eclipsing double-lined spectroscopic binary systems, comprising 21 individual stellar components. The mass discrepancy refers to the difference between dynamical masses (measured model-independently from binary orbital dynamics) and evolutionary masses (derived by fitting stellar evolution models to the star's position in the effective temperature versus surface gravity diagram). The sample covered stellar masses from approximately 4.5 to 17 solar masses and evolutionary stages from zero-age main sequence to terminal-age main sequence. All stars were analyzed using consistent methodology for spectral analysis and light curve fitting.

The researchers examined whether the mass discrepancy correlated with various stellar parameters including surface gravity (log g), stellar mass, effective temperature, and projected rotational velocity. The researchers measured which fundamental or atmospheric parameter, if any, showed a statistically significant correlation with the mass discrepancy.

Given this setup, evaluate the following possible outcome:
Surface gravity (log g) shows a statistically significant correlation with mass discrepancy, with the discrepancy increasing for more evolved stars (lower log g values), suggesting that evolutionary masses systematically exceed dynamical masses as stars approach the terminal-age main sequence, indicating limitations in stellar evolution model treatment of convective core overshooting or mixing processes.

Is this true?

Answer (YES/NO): YES